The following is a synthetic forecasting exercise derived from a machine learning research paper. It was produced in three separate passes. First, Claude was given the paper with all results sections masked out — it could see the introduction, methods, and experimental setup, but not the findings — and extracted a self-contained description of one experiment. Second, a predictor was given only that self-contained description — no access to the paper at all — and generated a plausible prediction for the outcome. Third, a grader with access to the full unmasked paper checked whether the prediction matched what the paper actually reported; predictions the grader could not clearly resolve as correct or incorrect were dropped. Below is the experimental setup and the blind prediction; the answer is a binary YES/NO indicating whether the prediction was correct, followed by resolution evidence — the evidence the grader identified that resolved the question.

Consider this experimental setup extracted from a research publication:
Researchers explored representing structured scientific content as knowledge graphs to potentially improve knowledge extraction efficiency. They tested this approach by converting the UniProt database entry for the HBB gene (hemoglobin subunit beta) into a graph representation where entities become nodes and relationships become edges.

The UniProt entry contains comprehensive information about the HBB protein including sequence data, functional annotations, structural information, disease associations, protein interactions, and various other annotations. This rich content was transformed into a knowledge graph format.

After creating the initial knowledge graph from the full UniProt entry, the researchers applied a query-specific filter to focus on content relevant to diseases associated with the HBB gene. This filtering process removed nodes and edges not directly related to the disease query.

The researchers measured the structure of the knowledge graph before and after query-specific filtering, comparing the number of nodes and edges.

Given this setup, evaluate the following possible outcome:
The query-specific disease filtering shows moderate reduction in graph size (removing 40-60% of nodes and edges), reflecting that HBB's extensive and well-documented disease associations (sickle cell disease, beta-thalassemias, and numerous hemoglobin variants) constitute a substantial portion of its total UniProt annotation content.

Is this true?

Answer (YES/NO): NO